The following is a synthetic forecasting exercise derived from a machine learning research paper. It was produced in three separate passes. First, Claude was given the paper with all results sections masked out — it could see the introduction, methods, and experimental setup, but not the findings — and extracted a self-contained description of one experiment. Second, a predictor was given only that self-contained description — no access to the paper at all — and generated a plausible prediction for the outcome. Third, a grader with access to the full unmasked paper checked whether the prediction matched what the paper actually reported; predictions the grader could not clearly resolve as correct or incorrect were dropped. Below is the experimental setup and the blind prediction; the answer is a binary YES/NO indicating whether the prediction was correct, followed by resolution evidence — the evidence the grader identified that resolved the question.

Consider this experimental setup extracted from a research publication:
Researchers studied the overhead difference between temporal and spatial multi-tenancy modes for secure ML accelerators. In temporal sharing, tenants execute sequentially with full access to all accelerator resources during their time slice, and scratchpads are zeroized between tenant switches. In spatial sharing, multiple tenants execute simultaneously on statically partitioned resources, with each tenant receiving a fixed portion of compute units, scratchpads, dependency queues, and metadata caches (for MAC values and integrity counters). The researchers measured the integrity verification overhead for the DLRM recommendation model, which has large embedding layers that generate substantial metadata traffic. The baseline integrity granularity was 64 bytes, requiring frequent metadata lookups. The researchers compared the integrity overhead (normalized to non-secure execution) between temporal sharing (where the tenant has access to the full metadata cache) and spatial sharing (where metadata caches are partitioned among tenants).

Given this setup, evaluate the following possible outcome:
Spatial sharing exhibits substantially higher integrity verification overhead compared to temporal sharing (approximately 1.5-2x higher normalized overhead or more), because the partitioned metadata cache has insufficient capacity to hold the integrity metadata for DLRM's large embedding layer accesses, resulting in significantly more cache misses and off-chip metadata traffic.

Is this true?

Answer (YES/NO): YES